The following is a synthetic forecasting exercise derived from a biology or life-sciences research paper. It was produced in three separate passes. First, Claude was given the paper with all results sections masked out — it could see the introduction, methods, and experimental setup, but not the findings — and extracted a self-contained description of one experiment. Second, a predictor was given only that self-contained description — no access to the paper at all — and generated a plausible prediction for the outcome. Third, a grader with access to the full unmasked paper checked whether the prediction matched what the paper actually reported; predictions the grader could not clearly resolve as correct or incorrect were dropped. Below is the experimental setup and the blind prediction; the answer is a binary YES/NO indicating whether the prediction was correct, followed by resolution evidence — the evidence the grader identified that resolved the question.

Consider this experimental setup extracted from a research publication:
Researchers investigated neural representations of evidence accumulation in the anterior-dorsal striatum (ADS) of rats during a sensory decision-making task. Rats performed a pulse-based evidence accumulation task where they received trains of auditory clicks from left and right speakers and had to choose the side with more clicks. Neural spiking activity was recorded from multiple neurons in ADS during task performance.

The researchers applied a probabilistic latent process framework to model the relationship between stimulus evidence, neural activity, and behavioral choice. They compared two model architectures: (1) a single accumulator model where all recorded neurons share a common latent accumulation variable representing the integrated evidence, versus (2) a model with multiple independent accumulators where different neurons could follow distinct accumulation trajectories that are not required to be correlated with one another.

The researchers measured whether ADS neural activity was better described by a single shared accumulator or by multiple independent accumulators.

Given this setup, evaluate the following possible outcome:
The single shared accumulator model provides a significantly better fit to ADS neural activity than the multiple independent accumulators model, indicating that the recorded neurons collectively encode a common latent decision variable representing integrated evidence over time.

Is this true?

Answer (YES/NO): NO